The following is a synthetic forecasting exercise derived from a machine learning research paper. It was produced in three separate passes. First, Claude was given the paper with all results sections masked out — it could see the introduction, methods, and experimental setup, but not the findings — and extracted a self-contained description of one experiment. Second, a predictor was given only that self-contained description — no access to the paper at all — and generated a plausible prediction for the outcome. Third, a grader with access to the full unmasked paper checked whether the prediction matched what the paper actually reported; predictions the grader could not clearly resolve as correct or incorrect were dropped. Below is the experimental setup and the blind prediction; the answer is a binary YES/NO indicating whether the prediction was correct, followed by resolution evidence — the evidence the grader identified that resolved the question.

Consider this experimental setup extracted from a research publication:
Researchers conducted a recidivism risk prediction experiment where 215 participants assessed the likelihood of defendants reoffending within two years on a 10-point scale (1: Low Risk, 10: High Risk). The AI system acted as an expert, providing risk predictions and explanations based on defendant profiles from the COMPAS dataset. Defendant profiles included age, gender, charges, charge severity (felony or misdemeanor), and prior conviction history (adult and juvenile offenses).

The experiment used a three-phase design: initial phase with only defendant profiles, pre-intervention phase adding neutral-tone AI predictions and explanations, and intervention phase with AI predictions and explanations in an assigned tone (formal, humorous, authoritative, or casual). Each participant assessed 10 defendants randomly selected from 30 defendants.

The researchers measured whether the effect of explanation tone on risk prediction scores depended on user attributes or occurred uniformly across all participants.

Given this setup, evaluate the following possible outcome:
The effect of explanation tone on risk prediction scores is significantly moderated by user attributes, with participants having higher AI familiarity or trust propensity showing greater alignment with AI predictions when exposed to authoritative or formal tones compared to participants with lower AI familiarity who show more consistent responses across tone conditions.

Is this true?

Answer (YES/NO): NO